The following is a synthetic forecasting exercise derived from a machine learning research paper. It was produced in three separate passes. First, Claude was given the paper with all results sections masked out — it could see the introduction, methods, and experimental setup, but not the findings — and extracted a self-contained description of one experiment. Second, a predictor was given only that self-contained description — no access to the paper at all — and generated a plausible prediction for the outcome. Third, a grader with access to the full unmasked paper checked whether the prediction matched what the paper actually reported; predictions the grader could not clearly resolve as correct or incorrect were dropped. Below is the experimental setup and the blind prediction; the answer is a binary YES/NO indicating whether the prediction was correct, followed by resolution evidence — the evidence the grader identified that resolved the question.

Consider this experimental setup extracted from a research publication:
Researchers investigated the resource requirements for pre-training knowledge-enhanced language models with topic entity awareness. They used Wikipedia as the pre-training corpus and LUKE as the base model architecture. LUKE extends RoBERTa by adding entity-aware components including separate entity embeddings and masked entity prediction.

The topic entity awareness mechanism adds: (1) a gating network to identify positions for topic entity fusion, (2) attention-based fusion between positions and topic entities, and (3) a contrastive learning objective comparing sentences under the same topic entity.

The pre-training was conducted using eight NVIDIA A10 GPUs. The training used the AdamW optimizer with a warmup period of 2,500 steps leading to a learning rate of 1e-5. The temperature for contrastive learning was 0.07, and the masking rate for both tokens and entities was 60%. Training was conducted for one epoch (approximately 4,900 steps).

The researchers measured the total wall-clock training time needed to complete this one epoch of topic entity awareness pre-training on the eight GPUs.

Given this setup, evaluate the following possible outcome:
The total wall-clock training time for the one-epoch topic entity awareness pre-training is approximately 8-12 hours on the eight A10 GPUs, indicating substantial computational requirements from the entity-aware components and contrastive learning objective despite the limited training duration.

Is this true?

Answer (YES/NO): NO